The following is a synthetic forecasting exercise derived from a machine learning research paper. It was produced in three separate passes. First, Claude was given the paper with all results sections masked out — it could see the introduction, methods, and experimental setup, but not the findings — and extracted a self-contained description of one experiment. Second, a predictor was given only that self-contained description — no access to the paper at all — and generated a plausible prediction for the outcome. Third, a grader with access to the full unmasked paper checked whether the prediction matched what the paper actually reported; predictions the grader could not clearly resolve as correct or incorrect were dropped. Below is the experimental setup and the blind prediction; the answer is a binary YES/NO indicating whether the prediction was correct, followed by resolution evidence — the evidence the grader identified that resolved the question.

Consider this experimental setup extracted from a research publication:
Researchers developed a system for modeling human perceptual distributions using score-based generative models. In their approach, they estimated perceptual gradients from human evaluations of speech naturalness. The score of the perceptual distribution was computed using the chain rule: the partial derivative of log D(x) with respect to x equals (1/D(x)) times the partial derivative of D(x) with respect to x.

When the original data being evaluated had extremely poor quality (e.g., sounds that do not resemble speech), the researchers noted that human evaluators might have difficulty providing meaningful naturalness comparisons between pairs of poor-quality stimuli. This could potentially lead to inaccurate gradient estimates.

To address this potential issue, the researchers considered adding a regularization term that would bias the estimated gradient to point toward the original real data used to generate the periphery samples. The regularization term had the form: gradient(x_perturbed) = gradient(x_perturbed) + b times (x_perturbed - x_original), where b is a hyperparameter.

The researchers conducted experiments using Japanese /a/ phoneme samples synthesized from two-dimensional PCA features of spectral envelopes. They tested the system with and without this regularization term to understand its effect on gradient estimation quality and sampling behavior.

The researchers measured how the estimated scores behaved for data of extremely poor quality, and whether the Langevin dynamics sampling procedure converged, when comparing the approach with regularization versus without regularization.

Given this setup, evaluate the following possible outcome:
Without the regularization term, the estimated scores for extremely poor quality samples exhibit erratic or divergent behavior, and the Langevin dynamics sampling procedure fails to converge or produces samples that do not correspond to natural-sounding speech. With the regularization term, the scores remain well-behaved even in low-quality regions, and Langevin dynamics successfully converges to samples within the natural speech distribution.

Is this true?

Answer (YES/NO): NO